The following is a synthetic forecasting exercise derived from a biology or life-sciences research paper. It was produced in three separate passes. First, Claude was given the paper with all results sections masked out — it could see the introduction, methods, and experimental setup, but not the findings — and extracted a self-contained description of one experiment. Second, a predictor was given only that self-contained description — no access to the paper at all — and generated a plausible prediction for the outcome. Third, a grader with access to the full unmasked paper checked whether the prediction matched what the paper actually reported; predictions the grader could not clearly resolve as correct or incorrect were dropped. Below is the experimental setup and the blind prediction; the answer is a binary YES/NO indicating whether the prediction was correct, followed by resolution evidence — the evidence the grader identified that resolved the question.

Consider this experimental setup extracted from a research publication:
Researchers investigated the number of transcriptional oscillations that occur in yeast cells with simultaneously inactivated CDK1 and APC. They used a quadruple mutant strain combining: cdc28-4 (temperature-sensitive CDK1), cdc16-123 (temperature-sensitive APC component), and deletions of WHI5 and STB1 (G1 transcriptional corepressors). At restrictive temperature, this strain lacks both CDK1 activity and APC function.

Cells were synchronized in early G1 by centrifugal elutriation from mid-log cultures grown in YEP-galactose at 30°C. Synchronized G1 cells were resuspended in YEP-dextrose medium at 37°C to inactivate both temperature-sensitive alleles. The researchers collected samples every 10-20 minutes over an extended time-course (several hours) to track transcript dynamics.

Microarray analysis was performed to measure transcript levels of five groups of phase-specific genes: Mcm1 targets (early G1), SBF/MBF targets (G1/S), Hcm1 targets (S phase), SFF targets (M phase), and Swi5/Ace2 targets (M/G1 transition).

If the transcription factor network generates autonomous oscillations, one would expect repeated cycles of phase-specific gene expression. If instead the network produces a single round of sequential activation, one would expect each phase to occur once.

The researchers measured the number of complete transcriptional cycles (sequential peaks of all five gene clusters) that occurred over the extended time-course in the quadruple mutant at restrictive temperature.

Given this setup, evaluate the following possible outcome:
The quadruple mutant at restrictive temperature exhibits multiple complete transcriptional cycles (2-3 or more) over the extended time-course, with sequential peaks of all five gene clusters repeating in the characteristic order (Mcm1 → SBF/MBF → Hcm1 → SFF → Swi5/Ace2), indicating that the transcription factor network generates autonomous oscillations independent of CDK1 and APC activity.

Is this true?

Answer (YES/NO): NO